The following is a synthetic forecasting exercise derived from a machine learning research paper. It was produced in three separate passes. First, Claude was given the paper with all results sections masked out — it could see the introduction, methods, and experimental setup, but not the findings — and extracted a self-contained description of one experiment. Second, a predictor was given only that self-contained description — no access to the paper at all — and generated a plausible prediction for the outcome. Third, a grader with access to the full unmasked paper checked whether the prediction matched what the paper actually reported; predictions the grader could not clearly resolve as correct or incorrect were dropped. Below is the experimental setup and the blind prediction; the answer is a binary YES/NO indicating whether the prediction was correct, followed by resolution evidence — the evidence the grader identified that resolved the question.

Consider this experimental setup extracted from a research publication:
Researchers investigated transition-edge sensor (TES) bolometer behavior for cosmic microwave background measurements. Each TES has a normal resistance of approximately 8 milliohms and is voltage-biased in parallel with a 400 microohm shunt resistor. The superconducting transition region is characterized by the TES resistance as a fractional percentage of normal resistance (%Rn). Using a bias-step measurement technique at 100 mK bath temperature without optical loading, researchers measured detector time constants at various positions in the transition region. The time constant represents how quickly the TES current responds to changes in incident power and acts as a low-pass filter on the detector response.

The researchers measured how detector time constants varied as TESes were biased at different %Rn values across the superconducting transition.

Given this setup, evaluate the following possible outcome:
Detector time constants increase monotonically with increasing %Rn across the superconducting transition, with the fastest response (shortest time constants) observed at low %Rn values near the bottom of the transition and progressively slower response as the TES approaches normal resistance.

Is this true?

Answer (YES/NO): YES